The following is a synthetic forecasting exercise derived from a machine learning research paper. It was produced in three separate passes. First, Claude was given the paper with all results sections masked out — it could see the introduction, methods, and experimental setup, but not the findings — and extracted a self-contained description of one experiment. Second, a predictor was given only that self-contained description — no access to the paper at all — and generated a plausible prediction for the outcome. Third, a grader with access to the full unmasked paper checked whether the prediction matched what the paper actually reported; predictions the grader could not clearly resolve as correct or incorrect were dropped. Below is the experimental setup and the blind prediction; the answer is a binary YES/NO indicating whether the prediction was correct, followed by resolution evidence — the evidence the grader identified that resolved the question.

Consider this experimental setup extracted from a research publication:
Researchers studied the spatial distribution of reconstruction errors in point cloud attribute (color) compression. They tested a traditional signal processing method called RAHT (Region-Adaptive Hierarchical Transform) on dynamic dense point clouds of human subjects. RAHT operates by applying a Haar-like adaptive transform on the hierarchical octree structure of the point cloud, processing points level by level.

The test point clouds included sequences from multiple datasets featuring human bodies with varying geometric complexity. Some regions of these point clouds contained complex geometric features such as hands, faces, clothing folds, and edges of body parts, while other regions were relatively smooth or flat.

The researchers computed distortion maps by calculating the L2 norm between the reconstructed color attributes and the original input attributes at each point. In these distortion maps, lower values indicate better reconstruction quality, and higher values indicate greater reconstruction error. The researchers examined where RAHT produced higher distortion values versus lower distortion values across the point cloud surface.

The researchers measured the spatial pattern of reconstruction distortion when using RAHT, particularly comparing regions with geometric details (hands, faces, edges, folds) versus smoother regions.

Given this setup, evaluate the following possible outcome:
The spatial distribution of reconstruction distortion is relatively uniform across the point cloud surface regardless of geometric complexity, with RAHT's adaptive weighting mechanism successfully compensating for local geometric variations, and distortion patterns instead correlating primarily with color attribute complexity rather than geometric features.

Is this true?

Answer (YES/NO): NO